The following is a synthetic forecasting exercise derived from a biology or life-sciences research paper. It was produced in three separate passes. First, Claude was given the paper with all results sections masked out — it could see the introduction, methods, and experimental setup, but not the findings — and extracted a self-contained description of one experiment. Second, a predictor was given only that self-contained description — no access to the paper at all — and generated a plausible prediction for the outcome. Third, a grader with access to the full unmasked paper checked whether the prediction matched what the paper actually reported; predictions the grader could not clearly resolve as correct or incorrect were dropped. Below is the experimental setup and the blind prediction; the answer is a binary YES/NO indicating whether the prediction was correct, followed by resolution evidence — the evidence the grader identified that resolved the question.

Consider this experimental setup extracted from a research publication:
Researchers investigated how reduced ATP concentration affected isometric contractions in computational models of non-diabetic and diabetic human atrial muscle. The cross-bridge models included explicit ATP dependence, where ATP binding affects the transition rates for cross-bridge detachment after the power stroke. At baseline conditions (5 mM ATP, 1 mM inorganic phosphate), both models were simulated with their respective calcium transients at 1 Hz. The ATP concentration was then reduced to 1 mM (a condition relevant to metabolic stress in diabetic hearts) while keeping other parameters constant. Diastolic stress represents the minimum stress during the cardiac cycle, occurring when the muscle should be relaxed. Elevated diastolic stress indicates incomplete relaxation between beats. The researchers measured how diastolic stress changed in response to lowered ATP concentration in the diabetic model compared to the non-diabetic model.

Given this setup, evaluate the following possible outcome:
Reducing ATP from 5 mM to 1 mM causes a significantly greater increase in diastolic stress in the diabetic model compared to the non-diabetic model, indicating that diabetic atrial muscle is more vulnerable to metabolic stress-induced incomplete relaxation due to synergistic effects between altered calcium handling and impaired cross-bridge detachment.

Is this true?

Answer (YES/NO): NO